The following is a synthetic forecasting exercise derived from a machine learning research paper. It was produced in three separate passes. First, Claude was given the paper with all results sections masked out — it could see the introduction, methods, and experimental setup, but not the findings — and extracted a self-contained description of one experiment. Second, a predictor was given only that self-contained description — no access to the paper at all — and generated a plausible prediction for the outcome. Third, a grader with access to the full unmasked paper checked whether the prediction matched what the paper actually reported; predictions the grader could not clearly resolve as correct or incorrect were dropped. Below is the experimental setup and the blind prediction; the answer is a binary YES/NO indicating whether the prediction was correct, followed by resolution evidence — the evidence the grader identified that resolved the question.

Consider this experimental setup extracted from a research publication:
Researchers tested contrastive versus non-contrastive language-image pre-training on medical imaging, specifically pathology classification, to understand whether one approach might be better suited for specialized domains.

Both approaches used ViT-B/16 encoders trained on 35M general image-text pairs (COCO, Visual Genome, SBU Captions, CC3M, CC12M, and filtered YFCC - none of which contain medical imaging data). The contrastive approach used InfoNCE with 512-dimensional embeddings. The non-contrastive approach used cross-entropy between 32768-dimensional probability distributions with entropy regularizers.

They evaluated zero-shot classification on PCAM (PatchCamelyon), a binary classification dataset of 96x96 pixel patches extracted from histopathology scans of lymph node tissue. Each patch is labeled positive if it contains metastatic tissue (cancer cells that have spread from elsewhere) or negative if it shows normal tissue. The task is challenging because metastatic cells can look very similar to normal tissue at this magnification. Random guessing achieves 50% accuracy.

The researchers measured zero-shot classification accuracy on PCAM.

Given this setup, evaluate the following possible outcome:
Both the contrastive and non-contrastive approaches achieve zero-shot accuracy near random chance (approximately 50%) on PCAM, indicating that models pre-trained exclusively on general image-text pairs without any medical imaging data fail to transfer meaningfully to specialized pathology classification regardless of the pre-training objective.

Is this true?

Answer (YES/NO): YES